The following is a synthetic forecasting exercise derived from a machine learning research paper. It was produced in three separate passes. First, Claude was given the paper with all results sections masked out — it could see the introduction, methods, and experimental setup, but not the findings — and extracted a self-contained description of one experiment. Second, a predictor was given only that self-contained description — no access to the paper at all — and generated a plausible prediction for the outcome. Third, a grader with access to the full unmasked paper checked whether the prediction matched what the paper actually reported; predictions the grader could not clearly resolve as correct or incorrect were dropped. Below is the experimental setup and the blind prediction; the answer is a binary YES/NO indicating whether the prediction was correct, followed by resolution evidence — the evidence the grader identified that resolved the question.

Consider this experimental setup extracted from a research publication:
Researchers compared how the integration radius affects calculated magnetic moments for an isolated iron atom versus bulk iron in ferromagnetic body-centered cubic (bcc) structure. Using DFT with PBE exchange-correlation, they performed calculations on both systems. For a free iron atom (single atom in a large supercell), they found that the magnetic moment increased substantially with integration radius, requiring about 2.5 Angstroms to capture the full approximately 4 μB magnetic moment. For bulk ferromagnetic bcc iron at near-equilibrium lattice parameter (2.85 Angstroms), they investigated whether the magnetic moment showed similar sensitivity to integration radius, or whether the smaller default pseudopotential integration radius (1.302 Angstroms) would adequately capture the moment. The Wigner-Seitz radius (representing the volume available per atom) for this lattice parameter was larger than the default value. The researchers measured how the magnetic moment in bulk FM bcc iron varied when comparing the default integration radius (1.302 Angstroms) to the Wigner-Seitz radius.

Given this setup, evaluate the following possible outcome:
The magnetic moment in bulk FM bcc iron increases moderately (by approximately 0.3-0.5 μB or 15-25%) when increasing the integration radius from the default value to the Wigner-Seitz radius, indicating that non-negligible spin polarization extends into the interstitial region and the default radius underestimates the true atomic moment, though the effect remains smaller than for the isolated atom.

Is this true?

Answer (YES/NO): NO